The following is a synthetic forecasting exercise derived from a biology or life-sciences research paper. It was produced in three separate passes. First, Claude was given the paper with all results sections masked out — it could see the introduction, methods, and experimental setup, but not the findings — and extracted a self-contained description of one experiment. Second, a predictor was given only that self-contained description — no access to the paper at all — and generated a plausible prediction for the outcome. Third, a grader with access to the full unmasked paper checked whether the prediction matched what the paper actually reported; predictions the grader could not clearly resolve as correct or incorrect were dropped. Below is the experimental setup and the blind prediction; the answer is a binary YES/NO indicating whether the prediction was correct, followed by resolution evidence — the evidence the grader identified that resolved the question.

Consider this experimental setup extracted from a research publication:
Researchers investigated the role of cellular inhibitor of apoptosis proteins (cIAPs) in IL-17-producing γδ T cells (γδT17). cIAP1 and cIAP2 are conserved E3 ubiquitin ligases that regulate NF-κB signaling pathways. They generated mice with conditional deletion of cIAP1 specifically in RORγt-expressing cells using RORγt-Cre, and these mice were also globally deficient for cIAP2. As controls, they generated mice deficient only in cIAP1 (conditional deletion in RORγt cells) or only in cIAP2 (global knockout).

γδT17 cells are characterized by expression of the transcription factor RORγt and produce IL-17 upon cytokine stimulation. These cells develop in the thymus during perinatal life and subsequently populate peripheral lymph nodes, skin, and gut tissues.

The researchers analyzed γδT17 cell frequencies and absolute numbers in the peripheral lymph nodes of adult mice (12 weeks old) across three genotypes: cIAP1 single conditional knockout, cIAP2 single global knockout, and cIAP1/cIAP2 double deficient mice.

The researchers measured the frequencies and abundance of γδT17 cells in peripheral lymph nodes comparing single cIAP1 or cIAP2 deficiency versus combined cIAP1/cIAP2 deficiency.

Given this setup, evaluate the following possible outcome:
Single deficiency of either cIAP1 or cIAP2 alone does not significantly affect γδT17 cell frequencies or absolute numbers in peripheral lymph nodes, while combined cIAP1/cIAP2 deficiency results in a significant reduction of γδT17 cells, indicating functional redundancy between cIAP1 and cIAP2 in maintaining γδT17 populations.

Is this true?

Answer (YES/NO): YES